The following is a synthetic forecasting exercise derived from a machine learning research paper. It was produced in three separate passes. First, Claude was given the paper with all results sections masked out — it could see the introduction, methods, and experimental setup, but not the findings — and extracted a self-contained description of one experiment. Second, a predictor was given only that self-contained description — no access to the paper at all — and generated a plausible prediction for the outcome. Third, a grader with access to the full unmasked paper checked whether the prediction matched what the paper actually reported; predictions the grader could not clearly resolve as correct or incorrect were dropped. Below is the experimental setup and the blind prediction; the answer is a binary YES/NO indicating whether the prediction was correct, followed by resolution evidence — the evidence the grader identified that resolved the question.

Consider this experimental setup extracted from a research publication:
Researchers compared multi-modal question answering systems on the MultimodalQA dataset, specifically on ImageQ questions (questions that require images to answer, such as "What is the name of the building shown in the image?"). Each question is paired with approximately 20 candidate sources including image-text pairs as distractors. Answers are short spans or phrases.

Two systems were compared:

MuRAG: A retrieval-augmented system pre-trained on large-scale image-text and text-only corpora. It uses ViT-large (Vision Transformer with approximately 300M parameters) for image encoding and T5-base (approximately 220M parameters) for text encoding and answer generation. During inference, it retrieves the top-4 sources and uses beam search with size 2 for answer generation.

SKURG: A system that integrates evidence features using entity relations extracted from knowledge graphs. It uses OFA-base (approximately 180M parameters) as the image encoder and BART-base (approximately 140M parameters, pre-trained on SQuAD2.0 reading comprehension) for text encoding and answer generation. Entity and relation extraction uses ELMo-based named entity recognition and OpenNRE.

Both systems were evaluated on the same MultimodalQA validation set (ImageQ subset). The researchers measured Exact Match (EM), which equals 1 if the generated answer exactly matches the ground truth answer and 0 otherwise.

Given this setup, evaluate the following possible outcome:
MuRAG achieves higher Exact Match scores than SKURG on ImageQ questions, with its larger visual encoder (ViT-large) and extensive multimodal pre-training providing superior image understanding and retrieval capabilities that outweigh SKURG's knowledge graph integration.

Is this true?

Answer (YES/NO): YES